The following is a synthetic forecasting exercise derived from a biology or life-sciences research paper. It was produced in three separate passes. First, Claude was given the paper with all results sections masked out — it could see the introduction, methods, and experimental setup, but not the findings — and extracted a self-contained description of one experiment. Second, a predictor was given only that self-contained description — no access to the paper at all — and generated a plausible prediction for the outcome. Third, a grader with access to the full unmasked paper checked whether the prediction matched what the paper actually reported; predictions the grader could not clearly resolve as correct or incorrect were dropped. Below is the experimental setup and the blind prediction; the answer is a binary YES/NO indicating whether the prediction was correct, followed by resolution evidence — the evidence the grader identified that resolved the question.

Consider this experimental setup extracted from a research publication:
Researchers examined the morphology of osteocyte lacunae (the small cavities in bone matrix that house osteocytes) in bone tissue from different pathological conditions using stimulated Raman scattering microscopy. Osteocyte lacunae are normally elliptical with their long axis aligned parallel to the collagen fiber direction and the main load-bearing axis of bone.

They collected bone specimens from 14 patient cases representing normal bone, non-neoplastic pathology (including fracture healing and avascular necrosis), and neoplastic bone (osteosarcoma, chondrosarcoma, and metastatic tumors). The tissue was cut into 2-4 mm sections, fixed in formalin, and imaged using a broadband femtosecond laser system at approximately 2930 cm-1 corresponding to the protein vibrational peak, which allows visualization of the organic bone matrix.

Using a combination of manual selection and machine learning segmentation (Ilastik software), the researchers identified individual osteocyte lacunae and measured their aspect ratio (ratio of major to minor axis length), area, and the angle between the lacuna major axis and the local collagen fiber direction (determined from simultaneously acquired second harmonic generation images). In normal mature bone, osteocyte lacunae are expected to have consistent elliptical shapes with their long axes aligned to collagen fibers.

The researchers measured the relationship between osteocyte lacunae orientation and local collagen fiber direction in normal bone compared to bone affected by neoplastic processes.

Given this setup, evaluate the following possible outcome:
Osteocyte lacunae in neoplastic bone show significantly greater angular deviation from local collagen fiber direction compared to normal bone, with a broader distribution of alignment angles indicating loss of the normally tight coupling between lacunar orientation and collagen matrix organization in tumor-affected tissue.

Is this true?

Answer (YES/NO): YES